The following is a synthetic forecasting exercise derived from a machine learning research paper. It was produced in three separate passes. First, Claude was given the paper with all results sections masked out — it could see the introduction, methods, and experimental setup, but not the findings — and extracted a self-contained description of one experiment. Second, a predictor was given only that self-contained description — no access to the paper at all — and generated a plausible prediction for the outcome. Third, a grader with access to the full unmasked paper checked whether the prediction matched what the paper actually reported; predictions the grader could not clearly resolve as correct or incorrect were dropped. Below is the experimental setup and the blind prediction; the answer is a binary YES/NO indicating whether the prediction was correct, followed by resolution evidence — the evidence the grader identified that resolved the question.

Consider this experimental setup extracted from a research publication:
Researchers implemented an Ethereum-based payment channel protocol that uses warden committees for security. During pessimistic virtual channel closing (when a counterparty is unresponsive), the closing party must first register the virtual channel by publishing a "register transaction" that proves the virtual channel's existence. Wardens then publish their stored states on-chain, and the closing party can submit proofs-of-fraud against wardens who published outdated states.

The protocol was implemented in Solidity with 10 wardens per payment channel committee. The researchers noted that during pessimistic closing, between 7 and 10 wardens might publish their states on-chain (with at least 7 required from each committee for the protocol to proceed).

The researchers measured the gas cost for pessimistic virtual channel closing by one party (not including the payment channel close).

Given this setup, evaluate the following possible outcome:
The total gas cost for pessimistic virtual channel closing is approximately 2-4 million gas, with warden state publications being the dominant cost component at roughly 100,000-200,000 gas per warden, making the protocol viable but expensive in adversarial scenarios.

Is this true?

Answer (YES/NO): NO